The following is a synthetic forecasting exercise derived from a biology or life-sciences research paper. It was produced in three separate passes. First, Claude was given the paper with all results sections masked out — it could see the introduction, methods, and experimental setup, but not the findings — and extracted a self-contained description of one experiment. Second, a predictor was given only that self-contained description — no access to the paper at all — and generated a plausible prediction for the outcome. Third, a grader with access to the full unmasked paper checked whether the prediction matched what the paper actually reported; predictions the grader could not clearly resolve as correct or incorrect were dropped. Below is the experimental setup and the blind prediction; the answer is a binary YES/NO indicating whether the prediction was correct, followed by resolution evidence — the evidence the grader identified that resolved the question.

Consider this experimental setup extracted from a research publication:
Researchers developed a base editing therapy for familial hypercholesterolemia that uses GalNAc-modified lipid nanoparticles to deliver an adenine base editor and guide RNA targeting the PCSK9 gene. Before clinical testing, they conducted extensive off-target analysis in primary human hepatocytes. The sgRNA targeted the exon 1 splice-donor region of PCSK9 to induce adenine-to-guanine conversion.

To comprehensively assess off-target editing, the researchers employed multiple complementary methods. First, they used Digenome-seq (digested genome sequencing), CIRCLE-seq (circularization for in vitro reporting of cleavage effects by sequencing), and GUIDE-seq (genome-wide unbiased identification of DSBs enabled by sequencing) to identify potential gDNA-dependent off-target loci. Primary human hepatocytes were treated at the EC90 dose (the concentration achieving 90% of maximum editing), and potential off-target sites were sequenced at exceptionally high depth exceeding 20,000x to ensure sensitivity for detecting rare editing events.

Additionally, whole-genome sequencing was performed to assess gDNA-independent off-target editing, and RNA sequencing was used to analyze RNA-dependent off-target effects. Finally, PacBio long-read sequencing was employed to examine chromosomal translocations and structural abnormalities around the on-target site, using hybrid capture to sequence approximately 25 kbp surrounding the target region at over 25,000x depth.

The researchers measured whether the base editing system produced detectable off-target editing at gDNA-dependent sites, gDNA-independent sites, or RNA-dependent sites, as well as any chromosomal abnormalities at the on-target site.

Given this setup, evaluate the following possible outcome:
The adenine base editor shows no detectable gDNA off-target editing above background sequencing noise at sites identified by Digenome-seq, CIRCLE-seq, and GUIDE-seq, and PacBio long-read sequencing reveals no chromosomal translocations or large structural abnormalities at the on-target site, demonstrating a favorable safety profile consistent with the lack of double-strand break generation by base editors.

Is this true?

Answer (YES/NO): YES